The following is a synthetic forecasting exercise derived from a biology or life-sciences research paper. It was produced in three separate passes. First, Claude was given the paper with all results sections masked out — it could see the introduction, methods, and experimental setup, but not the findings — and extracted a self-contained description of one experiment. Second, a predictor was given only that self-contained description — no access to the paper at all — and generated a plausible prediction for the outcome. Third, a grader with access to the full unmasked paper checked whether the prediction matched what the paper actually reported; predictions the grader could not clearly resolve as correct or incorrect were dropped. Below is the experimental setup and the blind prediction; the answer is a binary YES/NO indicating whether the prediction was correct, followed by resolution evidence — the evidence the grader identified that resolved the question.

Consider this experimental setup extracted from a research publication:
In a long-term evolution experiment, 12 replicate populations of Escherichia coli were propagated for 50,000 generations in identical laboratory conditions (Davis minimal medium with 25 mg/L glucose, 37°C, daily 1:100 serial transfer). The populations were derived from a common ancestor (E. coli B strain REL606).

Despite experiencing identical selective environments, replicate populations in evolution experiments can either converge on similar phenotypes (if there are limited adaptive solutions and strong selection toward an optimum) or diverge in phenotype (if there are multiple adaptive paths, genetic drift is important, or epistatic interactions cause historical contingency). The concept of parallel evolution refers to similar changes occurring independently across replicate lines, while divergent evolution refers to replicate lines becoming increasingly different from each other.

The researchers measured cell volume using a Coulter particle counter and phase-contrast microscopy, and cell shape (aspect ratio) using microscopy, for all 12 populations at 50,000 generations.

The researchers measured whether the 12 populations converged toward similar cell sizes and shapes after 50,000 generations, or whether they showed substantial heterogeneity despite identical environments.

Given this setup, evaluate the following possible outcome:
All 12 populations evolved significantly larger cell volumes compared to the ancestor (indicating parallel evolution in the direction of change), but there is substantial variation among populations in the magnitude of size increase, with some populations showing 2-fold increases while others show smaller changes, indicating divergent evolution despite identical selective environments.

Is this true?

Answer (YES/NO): YES